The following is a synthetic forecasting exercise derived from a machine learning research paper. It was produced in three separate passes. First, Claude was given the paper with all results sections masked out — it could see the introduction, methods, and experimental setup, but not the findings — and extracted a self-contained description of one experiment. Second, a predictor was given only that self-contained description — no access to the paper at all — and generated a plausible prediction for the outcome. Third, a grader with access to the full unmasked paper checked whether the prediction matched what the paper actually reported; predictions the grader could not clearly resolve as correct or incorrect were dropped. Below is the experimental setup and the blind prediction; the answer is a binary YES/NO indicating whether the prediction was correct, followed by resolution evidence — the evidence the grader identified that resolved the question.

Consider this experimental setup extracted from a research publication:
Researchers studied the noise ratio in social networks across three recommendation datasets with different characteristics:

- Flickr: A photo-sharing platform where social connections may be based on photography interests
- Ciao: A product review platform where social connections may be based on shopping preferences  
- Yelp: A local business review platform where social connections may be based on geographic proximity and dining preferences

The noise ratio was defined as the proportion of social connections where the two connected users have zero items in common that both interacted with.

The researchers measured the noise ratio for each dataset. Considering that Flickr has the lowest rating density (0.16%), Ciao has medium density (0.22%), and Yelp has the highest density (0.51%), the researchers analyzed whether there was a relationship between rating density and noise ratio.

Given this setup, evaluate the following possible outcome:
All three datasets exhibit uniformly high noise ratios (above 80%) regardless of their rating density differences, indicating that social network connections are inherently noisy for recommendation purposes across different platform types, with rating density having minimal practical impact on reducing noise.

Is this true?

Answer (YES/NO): NO